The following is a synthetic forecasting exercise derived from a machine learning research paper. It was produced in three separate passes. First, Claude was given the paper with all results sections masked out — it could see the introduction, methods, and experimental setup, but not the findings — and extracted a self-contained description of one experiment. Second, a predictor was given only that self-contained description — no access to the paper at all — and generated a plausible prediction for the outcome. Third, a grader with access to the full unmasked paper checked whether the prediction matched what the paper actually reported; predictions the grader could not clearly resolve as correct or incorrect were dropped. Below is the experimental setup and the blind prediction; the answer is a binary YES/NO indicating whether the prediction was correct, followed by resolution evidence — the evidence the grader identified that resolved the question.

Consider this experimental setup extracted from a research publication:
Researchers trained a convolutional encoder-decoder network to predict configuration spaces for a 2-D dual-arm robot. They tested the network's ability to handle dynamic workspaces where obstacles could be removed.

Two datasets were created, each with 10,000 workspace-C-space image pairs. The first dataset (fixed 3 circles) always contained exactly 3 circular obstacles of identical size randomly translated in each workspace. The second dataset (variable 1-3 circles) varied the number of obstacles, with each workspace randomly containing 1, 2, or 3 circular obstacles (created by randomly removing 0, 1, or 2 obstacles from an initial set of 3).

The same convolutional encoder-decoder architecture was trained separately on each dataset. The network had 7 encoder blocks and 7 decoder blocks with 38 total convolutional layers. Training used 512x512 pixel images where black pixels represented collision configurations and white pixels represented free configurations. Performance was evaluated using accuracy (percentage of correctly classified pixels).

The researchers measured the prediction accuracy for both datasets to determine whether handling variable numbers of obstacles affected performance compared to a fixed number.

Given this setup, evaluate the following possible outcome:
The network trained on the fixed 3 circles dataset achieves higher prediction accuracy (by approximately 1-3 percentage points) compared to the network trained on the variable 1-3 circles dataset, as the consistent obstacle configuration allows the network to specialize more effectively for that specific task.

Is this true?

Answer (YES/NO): NO